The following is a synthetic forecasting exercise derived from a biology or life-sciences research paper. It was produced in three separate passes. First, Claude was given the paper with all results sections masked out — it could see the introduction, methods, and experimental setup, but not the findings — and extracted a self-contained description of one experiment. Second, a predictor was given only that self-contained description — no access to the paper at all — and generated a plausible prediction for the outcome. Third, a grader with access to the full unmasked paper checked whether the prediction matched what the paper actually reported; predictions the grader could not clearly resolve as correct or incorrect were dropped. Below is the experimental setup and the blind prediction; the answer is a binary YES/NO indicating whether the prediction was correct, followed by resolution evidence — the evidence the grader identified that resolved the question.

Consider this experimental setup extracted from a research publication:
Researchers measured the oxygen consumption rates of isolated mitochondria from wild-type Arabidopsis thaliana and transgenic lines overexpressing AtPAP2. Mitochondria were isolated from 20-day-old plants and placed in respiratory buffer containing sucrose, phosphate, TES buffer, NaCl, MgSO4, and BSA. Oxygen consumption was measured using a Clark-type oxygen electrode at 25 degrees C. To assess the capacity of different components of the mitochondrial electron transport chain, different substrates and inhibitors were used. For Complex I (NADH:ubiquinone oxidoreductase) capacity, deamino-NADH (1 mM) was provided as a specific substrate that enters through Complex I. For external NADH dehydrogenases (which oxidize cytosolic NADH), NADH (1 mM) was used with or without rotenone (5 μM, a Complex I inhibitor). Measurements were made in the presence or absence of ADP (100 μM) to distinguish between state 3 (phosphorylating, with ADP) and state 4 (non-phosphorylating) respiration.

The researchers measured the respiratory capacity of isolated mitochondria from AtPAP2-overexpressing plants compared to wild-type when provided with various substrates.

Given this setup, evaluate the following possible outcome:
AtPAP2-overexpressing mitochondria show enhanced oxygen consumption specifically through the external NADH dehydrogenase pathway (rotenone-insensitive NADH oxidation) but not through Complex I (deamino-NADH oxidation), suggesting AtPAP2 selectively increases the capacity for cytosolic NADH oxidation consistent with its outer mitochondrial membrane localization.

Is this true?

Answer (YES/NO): NO